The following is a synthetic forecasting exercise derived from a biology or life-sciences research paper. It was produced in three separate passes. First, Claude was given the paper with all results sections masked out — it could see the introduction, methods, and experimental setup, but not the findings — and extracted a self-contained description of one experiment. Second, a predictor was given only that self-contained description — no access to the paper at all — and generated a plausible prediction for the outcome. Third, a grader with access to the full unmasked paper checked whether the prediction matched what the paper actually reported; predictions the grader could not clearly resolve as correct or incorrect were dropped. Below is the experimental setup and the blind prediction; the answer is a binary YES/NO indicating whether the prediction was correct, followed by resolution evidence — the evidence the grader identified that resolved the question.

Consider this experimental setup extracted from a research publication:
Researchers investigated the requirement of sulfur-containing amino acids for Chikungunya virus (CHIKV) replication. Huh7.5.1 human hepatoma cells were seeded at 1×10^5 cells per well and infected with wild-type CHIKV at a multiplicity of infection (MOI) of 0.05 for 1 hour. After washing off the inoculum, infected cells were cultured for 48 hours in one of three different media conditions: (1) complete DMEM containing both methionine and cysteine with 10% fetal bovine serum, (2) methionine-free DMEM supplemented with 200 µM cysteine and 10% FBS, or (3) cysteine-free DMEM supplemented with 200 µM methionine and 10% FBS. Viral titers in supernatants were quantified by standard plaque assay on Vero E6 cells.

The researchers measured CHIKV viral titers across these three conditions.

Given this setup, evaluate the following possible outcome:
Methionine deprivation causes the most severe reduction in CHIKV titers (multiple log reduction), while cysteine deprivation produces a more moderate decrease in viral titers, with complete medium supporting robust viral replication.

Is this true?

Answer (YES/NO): NO